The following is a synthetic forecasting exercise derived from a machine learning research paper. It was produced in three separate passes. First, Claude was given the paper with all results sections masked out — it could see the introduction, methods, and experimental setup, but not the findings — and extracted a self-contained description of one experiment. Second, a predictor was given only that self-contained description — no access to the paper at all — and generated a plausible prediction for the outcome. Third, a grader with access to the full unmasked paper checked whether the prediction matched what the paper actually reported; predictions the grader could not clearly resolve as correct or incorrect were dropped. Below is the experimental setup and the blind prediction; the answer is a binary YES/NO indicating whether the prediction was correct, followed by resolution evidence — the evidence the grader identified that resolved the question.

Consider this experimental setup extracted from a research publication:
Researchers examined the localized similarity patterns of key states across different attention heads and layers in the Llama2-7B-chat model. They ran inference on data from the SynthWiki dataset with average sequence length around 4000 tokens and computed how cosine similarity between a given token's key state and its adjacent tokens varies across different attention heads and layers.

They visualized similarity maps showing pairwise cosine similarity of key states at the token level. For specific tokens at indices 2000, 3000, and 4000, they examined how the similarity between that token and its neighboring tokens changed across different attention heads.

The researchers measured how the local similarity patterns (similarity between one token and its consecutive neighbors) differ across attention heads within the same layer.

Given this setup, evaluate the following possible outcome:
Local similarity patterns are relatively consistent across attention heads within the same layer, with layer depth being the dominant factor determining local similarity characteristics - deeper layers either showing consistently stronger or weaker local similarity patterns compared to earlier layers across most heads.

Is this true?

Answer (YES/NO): NO